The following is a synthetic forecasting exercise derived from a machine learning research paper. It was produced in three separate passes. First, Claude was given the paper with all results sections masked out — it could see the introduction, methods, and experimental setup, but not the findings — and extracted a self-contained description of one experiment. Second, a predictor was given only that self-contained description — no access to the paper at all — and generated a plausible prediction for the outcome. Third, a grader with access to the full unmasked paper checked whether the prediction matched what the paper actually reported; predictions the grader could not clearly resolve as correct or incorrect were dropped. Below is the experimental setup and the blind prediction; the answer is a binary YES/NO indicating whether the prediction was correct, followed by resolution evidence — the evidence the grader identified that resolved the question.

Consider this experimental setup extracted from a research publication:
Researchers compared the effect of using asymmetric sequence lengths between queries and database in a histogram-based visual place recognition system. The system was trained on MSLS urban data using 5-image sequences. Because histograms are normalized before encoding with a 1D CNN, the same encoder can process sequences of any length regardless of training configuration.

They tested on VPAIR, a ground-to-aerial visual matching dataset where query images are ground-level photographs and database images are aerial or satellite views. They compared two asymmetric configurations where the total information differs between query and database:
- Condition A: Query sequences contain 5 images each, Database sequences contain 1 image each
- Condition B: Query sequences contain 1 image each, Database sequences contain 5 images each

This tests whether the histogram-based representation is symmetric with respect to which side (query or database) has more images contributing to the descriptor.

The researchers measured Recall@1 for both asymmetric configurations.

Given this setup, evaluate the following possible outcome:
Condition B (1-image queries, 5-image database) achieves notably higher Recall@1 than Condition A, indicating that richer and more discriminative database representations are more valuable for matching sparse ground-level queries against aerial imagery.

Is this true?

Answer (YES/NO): NO